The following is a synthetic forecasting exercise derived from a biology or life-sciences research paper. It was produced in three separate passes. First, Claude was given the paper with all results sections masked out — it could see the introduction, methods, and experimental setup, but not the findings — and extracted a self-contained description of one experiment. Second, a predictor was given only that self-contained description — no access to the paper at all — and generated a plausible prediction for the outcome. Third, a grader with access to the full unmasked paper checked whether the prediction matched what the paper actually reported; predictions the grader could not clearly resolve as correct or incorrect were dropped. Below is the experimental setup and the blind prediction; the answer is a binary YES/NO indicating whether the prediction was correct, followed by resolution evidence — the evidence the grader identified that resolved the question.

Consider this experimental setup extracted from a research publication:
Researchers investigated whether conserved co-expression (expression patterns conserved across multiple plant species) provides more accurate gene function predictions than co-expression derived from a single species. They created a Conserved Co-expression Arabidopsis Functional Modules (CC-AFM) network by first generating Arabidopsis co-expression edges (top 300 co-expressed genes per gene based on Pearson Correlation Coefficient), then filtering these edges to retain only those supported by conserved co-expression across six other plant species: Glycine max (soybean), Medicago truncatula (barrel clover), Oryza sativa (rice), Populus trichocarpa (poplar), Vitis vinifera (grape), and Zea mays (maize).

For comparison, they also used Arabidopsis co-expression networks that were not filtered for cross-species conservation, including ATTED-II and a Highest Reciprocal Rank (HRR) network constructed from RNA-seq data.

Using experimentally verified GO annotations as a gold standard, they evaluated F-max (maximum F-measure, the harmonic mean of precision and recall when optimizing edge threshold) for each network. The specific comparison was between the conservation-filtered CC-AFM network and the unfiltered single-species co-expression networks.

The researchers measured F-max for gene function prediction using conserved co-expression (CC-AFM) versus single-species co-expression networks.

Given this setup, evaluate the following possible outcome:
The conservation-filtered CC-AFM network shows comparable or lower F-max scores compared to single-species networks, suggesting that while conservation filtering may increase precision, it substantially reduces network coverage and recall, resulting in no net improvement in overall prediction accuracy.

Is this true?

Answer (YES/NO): YES